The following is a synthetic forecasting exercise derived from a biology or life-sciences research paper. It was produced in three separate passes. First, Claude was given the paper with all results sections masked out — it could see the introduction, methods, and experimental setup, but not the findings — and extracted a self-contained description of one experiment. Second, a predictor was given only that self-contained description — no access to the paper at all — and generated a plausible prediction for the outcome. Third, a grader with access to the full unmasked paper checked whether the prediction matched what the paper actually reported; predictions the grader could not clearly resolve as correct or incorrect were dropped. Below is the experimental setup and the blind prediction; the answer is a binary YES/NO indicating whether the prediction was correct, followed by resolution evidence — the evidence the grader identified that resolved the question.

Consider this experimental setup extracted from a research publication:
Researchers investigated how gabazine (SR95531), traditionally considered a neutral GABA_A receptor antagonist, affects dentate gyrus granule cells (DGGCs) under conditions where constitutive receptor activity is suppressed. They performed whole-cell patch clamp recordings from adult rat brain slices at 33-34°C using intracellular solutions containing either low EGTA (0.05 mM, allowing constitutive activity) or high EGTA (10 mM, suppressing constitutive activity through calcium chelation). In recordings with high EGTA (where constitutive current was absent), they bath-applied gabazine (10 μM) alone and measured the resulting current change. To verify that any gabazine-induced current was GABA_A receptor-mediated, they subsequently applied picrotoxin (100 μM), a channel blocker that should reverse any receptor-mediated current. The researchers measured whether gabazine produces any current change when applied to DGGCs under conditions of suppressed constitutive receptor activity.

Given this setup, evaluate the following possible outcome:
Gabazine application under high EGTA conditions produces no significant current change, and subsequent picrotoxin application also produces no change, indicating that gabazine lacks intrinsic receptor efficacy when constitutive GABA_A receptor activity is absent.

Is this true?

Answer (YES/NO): NO